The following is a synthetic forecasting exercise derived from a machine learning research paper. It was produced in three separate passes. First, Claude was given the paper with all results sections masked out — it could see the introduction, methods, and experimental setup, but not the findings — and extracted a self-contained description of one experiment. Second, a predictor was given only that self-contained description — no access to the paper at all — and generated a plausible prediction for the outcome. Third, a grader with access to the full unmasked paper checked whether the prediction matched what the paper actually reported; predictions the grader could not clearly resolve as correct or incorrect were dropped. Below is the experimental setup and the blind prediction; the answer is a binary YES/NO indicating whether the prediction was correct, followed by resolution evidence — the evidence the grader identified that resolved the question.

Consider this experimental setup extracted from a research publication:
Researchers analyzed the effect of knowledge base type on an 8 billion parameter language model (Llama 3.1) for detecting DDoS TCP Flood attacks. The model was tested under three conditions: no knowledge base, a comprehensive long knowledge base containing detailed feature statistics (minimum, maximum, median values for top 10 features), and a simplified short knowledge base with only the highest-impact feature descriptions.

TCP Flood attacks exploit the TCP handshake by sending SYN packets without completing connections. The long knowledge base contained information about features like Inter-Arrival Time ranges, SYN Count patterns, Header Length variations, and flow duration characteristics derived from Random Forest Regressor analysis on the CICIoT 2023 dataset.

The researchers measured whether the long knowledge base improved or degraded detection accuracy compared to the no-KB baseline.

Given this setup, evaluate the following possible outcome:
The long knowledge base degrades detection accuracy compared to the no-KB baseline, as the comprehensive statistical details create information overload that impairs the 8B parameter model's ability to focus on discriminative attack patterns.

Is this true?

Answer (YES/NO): YES